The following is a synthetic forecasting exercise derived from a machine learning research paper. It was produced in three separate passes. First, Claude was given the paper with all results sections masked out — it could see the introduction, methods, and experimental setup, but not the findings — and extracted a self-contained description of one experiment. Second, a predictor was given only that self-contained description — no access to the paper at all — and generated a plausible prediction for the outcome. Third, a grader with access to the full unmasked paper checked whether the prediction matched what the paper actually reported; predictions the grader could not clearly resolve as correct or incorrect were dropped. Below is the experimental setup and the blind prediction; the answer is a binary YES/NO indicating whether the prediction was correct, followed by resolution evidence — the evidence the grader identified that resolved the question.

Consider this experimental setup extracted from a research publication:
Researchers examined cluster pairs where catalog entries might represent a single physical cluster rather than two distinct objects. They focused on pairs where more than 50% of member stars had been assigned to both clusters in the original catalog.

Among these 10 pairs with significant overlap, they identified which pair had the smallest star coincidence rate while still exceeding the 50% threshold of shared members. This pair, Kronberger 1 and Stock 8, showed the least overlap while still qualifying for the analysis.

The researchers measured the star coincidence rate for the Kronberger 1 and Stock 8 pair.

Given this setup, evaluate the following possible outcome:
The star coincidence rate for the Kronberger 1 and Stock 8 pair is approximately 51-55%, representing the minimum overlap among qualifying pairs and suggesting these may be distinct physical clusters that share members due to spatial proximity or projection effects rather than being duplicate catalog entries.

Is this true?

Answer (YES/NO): YES